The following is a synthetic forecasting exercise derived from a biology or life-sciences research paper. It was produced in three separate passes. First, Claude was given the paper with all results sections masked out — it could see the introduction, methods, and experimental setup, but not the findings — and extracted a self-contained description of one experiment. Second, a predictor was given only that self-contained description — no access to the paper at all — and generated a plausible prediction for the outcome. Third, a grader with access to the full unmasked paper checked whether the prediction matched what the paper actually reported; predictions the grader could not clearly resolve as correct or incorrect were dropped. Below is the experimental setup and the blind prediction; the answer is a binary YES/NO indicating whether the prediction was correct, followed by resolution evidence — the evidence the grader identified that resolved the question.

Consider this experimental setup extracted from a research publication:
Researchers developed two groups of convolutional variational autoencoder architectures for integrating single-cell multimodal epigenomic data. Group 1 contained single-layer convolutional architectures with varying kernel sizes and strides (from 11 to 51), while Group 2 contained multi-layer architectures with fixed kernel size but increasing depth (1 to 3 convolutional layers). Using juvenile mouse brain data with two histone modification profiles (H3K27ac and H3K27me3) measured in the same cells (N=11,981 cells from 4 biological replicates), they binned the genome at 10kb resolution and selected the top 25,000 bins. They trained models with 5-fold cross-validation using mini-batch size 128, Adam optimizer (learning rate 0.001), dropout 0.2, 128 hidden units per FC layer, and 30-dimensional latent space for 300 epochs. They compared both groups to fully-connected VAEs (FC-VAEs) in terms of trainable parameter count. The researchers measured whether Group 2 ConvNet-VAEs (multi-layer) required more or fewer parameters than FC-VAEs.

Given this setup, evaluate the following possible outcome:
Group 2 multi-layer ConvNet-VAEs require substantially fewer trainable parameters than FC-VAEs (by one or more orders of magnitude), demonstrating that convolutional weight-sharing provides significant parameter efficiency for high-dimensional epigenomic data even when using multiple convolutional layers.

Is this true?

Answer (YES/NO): NO